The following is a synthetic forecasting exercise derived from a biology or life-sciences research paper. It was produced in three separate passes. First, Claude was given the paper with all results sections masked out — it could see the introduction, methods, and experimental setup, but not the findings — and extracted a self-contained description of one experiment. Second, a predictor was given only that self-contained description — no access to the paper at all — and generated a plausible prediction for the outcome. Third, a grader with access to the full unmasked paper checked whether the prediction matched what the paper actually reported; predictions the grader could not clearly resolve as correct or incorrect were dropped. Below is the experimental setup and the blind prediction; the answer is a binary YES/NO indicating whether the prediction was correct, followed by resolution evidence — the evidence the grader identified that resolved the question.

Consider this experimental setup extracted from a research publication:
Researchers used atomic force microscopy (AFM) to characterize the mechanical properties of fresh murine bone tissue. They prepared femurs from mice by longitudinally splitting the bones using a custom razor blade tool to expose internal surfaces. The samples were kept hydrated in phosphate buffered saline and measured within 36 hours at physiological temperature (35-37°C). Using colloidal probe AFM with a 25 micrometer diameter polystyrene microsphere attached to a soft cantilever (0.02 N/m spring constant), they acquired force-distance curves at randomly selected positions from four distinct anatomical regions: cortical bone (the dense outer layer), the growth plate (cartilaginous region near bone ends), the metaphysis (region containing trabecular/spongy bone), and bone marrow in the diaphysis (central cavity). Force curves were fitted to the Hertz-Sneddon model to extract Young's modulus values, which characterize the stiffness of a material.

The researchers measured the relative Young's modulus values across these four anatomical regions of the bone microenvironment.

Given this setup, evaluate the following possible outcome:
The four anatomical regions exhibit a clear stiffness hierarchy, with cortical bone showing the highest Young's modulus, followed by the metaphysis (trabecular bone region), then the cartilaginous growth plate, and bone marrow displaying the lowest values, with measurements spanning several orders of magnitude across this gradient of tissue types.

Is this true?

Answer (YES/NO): NO